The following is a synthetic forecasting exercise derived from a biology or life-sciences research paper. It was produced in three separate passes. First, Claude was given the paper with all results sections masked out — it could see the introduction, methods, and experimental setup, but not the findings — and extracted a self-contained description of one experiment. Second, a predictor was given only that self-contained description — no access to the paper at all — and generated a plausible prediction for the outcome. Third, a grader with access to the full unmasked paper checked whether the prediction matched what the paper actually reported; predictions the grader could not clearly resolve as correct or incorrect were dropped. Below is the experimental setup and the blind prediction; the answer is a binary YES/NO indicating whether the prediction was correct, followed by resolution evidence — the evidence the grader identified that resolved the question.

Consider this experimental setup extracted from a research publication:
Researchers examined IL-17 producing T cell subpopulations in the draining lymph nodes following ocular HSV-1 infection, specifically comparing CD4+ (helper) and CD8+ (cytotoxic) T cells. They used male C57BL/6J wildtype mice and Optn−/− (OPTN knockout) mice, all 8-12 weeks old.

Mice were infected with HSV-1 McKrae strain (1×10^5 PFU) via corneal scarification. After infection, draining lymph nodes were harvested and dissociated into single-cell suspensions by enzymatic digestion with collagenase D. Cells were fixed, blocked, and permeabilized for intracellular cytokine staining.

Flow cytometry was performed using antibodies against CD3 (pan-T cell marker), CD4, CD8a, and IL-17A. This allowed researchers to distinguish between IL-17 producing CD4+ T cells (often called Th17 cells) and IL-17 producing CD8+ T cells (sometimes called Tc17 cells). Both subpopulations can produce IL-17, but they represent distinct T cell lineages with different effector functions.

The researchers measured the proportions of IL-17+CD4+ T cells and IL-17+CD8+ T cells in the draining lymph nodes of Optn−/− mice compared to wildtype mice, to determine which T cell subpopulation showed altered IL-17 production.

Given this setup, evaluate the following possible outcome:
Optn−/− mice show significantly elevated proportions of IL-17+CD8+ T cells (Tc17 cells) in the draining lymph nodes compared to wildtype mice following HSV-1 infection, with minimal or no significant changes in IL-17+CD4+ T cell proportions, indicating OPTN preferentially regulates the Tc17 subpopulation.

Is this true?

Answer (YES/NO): NO